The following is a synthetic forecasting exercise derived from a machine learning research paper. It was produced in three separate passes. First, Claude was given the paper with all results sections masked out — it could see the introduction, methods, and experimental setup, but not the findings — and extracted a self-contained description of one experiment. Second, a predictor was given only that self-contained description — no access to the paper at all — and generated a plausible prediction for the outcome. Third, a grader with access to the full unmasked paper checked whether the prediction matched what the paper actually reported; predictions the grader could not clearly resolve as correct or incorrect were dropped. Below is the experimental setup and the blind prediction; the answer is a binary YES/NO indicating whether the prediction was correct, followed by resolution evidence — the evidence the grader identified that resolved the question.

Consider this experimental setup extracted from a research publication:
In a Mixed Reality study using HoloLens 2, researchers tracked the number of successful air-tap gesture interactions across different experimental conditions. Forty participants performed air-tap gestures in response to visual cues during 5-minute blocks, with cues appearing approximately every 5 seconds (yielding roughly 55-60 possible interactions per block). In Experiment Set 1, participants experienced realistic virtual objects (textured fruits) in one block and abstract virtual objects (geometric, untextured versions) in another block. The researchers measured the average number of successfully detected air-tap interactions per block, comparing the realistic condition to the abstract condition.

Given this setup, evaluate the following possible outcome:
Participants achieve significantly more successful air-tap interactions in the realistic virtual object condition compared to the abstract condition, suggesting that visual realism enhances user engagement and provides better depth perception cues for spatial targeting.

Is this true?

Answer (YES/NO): NO